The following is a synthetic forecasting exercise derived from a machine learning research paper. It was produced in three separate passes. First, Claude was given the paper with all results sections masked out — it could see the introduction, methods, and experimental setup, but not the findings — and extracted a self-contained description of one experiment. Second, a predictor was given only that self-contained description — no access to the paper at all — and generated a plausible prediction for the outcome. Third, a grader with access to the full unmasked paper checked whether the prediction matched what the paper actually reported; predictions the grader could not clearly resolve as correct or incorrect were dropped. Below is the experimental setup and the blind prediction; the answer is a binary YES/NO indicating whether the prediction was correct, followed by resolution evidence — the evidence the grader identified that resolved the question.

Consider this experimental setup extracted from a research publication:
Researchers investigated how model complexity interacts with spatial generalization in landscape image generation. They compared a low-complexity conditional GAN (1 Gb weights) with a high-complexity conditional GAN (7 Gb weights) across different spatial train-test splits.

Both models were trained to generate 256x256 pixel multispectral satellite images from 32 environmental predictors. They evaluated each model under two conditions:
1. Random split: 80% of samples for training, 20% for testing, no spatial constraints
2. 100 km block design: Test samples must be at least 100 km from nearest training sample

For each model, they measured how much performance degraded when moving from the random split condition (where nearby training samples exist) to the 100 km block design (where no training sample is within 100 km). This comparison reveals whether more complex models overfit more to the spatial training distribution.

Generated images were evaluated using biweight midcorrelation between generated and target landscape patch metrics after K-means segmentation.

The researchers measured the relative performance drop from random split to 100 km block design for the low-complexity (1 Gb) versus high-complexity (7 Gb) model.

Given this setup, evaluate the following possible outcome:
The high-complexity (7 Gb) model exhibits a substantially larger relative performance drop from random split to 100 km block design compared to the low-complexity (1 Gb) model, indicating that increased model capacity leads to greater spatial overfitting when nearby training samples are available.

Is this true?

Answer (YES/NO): YES